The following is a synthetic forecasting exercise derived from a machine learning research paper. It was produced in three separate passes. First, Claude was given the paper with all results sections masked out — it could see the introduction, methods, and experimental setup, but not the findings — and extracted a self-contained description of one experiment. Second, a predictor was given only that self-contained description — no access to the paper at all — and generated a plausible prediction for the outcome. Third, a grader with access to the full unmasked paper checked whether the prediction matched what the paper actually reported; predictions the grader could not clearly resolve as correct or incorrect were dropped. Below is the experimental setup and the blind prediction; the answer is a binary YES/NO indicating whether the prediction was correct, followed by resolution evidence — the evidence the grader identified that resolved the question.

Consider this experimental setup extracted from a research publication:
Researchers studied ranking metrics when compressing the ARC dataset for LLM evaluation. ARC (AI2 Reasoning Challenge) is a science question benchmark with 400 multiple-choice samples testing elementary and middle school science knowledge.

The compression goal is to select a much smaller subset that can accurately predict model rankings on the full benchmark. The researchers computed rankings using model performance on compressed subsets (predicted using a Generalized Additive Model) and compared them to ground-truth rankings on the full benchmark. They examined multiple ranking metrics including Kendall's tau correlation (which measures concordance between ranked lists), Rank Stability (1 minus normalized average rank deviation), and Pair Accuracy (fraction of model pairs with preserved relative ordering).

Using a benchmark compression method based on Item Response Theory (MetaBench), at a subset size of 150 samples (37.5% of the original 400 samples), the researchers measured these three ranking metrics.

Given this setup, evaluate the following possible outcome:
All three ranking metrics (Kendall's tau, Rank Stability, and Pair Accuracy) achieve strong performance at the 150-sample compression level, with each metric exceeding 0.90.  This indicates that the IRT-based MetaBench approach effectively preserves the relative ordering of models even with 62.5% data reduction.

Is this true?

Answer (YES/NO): NO